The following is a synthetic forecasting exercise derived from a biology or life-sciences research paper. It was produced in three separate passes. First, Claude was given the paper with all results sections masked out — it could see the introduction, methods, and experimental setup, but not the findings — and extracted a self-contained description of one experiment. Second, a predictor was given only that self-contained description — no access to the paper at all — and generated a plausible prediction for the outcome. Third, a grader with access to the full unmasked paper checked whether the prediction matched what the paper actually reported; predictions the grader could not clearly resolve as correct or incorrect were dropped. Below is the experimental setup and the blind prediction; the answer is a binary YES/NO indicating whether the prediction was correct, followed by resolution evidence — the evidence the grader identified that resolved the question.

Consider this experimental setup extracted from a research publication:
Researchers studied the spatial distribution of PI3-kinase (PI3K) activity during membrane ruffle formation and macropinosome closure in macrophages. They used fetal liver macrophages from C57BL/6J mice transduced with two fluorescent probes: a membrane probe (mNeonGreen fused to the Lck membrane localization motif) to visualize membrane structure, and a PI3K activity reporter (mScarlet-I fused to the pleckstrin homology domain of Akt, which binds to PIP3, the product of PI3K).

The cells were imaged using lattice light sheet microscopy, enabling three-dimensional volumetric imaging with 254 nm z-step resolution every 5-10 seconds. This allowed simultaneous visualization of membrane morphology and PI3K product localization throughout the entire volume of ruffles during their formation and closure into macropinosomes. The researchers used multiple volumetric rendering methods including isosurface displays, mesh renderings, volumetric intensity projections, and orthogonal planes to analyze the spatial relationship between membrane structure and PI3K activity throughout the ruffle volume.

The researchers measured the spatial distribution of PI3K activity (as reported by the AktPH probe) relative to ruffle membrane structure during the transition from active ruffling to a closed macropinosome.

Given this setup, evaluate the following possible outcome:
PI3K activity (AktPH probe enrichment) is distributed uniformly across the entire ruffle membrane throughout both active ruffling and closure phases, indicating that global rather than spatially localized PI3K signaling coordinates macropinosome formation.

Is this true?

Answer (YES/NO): NO